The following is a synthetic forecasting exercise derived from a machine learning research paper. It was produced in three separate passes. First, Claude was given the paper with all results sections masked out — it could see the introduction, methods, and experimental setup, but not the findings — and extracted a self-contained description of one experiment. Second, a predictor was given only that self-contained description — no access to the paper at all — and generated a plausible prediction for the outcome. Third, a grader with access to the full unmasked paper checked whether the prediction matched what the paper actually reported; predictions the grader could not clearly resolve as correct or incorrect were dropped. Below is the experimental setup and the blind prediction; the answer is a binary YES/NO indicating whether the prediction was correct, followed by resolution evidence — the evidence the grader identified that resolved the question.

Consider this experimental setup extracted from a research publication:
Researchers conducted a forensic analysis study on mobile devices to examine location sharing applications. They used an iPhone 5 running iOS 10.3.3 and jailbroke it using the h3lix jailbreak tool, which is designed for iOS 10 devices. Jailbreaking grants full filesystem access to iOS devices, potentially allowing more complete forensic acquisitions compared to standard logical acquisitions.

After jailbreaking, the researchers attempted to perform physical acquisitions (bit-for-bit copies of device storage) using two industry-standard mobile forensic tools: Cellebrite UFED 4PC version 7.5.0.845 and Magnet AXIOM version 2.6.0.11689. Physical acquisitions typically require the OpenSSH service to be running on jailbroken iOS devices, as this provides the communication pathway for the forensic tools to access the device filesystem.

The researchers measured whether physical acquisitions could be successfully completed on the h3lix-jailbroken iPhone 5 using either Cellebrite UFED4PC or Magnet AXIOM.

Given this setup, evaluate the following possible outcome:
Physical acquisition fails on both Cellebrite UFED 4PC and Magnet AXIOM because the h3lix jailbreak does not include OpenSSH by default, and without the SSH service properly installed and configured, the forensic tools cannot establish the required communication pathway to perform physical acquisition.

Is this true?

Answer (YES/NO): YES